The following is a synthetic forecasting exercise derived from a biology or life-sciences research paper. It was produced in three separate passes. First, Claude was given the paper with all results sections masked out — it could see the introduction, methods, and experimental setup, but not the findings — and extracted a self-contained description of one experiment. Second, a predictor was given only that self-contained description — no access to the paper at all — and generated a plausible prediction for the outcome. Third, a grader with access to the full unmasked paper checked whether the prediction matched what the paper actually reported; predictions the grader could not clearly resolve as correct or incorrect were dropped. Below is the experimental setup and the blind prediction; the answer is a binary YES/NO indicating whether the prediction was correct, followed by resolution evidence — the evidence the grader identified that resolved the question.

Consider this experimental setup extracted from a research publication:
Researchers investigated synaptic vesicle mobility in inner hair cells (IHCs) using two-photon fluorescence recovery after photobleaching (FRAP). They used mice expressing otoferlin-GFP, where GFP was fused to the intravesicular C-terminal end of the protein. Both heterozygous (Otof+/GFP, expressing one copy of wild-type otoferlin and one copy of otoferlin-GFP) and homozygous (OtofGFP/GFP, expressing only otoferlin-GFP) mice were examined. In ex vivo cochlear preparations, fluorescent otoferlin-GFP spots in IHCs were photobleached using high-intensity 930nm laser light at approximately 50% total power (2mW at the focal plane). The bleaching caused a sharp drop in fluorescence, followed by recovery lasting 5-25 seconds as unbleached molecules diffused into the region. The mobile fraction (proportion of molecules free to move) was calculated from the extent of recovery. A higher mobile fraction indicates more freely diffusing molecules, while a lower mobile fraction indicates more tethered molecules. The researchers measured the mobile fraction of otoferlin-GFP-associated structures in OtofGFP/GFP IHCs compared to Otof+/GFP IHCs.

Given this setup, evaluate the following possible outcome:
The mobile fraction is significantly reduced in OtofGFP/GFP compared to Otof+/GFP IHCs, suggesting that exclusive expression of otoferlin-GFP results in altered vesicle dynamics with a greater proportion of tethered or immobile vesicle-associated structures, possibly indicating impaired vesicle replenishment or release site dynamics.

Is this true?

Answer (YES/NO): NO